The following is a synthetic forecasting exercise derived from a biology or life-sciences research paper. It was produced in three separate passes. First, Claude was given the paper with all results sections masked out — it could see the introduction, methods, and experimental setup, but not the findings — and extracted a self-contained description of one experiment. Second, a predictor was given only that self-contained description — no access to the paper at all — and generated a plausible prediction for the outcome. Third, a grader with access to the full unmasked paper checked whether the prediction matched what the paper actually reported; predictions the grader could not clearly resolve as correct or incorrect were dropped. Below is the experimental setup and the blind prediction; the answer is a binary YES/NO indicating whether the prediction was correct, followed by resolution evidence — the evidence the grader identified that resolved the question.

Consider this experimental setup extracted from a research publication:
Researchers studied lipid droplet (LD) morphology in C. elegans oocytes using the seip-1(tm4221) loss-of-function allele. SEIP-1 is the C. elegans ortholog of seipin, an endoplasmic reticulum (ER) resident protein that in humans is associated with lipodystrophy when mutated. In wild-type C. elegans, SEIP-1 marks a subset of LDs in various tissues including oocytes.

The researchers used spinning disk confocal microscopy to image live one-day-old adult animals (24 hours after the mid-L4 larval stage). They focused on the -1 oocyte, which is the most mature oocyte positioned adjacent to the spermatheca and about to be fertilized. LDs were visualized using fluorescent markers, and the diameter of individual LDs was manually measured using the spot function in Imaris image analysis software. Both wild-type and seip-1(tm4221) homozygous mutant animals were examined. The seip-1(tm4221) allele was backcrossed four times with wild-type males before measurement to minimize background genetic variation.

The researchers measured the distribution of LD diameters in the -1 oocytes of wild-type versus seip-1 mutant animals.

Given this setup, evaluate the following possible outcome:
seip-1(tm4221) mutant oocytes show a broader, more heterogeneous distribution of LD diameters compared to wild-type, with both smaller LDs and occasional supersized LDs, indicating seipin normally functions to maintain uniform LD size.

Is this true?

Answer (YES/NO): YES